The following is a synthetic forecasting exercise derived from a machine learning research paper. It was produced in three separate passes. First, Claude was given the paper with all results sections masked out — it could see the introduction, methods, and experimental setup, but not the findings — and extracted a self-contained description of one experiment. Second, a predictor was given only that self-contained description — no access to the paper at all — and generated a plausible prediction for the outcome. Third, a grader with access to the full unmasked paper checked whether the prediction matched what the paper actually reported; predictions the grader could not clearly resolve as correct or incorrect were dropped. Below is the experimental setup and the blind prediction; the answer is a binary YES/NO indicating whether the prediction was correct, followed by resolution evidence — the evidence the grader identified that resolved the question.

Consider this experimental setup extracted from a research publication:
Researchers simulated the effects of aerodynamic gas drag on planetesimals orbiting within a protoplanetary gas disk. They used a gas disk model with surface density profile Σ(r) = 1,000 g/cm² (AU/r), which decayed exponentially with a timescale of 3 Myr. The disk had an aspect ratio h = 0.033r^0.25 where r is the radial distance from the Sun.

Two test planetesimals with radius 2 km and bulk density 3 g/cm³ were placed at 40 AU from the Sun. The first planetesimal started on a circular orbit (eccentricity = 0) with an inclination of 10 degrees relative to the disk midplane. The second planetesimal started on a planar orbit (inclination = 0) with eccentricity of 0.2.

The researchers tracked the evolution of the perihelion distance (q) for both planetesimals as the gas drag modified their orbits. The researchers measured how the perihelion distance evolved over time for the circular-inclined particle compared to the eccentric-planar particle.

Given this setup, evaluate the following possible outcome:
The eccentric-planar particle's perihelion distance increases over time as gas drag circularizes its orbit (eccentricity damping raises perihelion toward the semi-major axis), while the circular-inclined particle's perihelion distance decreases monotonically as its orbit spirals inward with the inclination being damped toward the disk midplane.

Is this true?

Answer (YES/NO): YES